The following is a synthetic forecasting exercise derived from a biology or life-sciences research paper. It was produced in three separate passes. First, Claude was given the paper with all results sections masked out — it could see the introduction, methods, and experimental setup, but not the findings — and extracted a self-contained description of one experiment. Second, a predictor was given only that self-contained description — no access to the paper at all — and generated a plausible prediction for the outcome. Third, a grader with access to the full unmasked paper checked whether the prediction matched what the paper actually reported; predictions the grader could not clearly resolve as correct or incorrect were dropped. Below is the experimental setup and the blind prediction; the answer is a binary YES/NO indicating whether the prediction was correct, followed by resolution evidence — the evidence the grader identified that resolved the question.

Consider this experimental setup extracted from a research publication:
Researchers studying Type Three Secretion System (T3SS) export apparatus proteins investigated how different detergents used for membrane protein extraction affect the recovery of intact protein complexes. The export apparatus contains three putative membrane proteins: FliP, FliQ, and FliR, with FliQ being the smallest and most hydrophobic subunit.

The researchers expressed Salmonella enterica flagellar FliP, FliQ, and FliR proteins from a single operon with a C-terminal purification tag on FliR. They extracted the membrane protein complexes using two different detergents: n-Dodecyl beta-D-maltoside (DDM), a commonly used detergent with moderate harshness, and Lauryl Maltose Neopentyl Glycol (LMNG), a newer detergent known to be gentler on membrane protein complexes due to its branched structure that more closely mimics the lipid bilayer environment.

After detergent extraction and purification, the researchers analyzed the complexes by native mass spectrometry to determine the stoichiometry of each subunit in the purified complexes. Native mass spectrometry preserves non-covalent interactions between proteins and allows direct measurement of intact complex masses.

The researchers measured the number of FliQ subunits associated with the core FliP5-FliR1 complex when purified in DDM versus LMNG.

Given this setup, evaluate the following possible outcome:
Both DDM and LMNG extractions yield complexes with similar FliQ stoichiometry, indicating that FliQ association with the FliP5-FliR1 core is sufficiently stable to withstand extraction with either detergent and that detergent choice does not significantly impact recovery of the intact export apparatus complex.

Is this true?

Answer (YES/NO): NO